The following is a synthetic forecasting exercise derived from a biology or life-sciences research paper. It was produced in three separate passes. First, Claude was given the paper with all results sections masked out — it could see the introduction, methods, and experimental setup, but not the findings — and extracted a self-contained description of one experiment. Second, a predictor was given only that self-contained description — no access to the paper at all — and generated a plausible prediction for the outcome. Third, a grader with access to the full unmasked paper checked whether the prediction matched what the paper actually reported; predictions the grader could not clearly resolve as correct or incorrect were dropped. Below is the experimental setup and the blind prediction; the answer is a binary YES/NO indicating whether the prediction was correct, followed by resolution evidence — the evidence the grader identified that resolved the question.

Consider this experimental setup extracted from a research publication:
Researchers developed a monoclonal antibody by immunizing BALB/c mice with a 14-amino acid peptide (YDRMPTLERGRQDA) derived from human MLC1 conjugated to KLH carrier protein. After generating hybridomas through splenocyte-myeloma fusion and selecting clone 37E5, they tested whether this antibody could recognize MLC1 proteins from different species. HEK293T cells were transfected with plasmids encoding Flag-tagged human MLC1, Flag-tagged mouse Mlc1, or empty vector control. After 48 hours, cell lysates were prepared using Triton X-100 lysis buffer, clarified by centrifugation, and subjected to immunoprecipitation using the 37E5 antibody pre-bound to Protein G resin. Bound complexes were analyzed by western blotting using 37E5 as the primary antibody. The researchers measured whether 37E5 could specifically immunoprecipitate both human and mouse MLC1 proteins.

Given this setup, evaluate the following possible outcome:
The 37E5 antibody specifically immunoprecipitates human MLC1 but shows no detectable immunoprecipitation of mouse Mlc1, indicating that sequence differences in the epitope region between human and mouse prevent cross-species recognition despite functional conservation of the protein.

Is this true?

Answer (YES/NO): NO